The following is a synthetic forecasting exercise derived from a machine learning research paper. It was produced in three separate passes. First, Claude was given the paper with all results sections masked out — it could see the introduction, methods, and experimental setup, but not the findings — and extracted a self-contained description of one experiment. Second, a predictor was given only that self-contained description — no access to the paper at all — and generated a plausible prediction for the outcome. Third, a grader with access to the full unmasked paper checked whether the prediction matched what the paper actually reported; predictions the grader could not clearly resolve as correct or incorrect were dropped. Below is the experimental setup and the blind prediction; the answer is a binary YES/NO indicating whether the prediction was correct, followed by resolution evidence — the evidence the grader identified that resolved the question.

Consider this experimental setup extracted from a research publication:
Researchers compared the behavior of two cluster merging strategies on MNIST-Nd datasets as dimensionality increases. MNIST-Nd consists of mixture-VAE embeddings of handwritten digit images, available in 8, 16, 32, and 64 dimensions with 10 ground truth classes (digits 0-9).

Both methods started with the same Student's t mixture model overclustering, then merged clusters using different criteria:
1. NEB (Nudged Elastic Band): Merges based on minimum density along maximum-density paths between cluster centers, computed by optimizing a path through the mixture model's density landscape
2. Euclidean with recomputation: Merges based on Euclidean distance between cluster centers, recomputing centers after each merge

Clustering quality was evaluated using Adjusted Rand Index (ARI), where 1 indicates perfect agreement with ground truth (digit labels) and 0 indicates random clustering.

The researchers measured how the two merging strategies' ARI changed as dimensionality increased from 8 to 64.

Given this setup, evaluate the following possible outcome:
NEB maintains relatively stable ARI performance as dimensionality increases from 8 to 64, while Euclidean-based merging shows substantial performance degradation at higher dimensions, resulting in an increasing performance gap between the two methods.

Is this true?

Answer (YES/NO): NO